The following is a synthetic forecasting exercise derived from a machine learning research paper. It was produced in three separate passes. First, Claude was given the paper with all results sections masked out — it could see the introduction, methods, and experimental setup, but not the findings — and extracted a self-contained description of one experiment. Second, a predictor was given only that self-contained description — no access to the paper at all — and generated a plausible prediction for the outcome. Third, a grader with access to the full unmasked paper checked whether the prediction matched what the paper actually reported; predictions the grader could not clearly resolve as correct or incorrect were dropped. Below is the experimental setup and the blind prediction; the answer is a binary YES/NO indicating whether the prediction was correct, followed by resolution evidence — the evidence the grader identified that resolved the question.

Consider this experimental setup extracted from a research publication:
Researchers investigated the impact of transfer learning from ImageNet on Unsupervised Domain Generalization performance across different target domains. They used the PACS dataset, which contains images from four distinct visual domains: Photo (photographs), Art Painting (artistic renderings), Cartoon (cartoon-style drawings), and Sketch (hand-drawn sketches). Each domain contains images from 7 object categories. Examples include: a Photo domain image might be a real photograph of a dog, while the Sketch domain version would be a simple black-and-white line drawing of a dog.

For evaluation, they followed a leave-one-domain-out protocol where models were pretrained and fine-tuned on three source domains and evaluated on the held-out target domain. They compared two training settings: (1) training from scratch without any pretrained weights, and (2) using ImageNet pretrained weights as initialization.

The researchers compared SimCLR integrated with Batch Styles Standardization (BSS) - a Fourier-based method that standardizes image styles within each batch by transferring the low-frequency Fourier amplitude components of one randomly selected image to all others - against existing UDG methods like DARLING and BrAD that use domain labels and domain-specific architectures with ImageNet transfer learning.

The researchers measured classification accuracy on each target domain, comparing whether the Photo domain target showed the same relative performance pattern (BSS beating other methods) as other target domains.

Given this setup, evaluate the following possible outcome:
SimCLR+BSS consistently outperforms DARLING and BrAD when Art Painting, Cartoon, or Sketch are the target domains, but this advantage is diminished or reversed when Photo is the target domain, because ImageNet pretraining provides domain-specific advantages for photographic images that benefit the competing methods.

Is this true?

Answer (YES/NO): YES